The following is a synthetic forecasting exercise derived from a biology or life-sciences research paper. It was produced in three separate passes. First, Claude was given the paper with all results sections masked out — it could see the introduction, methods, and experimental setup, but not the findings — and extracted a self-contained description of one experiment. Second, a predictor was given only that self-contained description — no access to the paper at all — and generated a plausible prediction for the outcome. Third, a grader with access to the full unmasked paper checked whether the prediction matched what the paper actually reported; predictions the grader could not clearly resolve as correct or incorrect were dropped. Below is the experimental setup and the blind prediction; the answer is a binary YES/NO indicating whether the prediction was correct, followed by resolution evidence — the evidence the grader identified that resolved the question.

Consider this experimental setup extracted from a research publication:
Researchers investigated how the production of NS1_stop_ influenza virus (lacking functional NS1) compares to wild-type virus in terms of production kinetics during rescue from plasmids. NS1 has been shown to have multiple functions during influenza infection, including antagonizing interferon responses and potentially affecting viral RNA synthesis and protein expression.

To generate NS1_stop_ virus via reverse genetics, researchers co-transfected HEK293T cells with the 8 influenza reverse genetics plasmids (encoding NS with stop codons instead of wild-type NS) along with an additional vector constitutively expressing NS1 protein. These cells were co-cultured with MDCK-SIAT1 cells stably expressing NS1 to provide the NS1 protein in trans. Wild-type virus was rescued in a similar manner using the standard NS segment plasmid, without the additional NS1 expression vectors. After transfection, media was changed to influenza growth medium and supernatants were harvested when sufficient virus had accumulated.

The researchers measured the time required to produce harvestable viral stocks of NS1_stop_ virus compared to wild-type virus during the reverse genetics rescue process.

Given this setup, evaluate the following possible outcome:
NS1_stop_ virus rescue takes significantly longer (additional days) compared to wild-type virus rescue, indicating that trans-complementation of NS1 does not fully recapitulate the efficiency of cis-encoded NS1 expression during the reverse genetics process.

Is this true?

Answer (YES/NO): NO